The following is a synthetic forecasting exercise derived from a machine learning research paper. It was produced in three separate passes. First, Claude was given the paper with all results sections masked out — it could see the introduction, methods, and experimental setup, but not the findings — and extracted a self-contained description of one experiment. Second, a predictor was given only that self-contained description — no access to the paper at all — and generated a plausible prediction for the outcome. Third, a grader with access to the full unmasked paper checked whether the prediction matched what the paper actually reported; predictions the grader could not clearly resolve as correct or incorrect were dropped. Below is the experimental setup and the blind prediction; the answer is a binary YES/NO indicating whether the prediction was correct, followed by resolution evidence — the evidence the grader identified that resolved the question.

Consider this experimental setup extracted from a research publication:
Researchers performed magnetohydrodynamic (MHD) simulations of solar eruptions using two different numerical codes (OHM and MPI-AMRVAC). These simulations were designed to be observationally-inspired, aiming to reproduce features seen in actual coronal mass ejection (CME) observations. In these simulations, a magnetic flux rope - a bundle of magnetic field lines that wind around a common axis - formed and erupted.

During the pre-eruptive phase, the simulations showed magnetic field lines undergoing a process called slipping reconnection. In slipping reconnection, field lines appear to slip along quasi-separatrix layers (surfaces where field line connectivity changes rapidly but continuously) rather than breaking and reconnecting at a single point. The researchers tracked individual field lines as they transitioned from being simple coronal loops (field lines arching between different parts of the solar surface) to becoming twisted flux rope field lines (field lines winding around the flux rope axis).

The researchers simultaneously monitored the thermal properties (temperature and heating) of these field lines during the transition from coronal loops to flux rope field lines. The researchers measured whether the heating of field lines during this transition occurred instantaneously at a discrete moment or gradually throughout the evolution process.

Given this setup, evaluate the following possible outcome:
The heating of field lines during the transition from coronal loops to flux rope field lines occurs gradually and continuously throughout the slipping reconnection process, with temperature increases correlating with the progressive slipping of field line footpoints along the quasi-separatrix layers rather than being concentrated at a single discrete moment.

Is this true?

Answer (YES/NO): YES